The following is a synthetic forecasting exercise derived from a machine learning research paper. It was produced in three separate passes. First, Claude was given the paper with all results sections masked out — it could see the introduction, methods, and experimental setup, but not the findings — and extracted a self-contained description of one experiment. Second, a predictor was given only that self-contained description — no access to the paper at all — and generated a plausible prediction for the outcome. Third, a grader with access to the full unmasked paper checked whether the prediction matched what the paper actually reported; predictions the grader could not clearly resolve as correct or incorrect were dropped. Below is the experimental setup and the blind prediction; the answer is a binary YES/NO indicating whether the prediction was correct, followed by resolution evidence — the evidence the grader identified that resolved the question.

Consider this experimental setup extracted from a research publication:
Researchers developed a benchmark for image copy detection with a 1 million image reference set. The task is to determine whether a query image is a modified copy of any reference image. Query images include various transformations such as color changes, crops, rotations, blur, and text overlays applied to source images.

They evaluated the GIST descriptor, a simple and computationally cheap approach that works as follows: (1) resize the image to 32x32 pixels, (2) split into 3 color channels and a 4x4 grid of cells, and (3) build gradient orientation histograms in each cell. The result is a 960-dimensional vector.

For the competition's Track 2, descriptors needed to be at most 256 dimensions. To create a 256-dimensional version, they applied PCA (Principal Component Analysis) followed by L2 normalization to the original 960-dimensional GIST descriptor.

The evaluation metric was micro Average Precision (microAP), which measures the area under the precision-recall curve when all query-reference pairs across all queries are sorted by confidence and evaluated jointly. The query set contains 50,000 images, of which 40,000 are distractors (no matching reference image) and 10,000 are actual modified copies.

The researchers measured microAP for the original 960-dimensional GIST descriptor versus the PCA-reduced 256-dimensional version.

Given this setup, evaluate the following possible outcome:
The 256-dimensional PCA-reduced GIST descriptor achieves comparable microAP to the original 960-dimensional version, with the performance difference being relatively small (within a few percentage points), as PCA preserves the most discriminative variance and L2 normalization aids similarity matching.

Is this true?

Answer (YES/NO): NO